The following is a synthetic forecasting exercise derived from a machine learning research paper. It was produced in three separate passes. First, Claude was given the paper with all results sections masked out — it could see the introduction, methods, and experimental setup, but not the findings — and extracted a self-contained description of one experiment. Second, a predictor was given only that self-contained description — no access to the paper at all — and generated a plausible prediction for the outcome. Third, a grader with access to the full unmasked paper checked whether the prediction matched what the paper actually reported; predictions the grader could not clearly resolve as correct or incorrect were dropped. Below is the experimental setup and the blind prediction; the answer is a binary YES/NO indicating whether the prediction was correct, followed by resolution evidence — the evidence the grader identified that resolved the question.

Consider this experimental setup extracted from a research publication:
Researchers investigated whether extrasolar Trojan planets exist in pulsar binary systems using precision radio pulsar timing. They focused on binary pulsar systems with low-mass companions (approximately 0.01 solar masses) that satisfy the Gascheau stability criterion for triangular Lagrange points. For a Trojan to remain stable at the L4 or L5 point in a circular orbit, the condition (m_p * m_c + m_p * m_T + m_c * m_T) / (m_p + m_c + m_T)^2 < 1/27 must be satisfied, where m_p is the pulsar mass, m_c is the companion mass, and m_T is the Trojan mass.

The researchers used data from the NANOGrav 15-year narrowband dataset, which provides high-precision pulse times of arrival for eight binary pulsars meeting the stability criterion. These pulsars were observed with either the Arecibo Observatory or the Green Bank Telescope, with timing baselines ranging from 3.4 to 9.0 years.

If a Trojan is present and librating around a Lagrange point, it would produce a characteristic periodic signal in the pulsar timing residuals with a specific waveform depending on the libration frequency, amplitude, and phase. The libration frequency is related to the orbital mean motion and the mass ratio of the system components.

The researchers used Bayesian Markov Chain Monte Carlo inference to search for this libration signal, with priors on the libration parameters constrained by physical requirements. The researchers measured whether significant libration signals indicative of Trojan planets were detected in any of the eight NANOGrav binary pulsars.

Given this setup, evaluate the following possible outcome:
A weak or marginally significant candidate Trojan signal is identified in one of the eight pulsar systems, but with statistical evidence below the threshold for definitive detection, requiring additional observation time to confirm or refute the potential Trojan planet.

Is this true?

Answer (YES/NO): NO